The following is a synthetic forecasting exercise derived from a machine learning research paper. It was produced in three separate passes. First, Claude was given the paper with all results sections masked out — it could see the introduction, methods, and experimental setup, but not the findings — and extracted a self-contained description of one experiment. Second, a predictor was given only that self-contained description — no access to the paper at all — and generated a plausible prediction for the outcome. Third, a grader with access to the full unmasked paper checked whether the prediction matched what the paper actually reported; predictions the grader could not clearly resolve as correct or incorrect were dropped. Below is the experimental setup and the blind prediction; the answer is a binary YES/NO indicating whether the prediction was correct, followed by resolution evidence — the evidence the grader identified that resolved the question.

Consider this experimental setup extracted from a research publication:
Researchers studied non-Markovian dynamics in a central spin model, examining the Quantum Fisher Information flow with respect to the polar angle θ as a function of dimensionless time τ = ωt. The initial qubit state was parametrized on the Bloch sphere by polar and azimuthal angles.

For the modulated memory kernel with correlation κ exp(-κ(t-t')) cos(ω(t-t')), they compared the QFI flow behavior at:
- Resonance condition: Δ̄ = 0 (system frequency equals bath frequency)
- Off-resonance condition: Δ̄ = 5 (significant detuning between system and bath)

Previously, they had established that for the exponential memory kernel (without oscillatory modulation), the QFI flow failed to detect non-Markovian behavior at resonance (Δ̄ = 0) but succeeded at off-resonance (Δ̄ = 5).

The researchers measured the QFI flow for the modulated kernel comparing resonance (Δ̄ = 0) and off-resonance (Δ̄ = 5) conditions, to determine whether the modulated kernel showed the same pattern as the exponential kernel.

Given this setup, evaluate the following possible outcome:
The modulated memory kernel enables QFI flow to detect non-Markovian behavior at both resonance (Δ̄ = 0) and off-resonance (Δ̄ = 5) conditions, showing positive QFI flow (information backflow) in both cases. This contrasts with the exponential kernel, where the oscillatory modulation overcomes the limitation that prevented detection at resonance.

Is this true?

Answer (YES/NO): YES